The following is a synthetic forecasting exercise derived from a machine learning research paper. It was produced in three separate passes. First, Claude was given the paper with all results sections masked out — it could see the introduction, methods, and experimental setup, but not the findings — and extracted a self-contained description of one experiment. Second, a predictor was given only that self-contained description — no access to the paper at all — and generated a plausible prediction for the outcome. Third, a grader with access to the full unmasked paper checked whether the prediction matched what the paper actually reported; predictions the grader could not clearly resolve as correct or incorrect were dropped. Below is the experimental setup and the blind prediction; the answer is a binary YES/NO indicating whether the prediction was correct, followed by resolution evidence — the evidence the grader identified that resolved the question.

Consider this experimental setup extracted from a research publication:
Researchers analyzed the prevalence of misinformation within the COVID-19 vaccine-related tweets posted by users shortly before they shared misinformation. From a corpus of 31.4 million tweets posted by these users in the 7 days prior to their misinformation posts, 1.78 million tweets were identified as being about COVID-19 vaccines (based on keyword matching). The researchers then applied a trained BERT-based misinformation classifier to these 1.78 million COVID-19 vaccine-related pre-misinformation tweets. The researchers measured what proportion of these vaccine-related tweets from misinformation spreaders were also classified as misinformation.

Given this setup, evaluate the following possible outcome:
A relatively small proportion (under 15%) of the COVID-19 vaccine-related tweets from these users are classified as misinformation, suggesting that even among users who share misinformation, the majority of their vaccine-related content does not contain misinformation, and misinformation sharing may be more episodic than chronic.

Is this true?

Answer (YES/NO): NO